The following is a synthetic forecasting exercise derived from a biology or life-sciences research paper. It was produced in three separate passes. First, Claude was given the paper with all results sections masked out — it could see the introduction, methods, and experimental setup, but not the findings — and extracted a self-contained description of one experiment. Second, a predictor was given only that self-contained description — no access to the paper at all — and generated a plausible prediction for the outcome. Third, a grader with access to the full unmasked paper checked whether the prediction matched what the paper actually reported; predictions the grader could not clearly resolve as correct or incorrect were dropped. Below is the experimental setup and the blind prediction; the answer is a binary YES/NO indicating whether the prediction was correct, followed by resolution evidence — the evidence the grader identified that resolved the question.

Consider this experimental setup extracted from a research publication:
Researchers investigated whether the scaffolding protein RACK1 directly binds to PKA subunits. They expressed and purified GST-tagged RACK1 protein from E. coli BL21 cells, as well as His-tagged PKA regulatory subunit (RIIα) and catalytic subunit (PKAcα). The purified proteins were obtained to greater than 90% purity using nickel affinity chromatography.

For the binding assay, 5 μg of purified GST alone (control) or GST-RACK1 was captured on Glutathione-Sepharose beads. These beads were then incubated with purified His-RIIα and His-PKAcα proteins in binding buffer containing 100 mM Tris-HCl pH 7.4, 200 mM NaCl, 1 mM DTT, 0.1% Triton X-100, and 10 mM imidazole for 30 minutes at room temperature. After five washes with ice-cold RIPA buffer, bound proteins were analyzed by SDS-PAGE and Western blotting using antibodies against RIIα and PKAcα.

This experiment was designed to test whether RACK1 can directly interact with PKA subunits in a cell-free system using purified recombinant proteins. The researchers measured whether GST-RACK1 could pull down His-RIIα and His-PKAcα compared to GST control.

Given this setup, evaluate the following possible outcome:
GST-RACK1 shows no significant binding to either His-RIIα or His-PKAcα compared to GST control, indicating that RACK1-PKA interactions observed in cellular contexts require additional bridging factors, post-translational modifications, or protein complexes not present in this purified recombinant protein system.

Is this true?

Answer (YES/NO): NO